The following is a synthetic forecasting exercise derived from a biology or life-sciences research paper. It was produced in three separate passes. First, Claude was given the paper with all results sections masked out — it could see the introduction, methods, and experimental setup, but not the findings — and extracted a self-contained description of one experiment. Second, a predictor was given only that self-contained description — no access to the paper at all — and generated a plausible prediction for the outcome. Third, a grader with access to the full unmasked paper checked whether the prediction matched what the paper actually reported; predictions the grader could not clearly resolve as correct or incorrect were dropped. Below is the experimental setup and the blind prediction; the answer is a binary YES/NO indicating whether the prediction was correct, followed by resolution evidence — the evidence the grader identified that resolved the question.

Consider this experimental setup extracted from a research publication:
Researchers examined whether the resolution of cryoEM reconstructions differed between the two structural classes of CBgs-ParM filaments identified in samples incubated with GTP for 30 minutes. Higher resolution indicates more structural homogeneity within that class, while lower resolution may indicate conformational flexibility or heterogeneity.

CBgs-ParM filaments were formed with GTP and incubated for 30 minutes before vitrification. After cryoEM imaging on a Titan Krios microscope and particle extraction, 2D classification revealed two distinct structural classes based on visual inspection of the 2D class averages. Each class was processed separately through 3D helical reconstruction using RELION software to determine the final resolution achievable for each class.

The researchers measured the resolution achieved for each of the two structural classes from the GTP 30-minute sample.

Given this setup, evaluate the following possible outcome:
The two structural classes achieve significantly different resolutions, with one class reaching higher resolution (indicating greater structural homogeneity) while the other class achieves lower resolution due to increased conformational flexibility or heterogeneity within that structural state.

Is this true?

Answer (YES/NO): YES